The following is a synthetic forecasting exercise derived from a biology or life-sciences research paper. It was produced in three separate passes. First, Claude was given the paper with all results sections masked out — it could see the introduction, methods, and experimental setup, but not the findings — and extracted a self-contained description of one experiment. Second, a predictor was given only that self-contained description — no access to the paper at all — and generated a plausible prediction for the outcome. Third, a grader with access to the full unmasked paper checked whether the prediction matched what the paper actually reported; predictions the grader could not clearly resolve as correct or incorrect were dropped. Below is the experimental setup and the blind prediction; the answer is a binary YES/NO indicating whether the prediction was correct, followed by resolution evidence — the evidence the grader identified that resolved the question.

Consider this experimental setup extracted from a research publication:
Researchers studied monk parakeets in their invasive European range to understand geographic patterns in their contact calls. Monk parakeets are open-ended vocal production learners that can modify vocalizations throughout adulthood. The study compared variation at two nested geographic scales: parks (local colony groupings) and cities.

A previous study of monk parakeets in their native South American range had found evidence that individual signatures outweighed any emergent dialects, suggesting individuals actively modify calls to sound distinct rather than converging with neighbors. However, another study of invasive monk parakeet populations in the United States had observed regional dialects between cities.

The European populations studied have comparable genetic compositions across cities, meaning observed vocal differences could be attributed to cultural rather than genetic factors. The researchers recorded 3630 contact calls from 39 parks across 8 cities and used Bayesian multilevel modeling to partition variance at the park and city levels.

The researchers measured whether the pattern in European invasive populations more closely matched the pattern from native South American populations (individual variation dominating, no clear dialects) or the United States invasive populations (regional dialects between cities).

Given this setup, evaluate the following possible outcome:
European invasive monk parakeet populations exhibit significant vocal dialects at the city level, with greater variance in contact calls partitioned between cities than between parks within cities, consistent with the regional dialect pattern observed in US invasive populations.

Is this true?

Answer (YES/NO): YES